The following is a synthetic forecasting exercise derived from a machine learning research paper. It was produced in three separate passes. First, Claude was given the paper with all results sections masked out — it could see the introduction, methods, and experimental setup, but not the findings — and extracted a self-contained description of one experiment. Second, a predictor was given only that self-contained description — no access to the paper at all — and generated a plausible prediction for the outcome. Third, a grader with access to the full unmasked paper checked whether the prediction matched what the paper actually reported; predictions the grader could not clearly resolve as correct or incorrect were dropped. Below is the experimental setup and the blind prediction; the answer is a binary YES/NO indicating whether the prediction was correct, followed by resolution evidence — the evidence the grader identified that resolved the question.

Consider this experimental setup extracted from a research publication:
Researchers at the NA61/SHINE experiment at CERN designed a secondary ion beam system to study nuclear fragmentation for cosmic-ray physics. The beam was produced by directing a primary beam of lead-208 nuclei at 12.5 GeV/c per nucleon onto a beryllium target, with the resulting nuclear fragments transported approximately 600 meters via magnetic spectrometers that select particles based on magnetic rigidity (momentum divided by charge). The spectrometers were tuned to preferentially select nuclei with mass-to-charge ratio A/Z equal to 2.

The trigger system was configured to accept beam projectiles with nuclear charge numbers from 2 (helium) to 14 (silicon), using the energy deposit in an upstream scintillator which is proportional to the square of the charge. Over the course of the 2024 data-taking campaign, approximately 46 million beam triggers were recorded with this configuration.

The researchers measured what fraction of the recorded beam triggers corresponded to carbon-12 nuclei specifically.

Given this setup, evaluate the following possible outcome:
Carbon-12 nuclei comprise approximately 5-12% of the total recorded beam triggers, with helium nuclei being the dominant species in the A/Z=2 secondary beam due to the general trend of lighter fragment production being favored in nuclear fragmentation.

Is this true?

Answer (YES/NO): YES